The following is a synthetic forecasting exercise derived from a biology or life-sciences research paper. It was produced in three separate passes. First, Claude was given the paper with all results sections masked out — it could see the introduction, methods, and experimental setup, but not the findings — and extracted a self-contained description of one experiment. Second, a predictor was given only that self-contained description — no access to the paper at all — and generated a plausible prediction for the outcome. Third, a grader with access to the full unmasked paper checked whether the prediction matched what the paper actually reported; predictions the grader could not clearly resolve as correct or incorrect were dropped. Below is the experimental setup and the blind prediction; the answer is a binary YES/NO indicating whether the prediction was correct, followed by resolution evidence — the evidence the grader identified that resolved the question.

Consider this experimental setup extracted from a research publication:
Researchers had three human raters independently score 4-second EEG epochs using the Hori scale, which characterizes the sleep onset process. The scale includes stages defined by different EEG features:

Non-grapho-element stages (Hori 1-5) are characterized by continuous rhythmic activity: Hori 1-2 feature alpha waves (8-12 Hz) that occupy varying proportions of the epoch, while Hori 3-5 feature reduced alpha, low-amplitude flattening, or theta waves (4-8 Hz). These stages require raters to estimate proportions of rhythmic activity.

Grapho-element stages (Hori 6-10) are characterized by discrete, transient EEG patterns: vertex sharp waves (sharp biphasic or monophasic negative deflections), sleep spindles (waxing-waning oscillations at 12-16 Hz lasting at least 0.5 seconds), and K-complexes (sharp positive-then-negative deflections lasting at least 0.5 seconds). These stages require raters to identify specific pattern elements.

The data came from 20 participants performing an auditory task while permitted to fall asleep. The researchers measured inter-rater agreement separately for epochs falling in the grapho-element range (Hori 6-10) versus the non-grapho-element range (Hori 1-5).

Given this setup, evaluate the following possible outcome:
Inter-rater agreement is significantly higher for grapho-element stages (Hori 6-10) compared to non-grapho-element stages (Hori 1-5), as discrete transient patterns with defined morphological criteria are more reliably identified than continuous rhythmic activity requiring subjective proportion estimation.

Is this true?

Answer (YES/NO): NO